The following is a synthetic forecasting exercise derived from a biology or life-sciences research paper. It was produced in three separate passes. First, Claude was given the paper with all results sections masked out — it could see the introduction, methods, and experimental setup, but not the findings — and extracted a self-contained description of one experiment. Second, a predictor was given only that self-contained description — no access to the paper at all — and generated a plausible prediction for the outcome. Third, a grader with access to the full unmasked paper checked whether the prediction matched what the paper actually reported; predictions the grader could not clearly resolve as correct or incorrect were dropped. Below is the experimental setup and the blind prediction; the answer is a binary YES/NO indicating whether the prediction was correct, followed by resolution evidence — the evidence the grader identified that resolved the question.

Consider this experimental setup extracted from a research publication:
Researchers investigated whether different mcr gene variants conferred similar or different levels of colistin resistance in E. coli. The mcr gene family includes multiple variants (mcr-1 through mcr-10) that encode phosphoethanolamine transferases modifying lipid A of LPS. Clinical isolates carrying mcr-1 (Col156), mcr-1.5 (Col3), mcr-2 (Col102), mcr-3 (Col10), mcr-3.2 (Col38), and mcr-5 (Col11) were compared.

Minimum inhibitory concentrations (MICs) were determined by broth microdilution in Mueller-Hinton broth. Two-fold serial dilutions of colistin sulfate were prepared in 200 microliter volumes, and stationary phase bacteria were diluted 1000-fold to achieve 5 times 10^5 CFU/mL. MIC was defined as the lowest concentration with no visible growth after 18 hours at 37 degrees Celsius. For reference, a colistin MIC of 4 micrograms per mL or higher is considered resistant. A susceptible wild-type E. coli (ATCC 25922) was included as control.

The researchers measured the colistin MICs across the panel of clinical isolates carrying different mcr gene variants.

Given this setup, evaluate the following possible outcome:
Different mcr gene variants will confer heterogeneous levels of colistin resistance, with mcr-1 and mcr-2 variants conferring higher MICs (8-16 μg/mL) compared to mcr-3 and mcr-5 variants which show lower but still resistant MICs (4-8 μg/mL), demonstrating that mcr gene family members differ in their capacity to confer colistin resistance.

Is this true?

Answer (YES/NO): NO